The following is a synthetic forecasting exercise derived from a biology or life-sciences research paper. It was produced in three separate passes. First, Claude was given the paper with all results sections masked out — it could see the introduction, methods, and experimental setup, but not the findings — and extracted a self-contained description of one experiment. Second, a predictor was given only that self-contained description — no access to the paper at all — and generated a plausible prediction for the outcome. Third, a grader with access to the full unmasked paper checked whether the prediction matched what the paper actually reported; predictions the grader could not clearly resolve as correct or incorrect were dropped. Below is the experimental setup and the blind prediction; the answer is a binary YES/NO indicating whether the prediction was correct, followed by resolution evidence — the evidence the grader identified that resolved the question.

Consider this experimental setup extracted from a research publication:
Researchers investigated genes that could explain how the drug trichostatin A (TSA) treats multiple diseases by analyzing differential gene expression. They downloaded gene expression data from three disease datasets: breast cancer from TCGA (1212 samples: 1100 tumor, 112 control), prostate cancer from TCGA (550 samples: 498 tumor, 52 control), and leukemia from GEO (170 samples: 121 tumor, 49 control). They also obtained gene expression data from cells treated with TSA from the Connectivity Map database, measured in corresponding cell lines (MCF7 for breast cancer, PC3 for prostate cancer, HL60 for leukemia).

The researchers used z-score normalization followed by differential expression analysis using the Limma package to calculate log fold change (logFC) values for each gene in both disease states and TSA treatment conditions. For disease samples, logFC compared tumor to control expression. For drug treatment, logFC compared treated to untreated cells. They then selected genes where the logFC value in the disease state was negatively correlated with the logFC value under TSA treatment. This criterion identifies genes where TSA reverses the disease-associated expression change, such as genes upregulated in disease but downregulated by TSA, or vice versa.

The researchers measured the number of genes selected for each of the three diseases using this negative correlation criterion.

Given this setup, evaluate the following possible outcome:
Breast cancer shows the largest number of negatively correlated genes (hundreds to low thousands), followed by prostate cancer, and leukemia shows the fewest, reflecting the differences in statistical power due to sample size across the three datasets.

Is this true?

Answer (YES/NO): YES